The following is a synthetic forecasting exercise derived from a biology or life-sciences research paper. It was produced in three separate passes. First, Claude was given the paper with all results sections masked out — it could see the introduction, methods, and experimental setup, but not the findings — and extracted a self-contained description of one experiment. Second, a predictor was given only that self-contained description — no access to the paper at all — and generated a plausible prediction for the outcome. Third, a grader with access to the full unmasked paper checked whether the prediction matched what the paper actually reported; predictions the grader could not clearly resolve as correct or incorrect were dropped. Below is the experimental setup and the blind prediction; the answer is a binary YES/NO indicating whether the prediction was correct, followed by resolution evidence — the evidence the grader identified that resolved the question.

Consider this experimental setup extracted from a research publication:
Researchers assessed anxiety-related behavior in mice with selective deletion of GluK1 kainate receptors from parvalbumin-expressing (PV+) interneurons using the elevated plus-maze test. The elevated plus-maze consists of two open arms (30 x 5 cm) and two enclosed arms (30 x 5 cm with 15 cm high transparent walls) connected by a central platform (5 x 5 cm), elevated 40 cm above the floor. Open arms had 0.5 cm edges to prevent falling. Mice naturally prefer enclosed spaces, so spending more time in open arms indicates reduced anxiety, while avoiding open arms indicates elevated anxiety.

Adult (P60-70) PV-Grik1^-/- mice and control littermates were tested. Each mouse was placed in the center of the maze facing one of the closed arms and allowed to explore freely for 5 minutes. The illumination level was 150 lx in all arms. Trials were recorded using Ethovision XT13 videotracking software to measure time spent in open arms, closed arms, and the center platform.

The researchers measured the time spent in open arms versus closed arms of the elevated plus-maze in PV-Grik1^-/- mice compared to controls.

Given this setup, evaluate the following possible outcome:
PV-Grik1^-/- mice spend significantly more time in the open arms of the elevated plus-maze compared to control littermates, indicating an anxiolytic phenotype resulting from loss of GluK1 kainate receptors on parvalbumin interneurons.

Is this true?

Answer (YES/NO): NO